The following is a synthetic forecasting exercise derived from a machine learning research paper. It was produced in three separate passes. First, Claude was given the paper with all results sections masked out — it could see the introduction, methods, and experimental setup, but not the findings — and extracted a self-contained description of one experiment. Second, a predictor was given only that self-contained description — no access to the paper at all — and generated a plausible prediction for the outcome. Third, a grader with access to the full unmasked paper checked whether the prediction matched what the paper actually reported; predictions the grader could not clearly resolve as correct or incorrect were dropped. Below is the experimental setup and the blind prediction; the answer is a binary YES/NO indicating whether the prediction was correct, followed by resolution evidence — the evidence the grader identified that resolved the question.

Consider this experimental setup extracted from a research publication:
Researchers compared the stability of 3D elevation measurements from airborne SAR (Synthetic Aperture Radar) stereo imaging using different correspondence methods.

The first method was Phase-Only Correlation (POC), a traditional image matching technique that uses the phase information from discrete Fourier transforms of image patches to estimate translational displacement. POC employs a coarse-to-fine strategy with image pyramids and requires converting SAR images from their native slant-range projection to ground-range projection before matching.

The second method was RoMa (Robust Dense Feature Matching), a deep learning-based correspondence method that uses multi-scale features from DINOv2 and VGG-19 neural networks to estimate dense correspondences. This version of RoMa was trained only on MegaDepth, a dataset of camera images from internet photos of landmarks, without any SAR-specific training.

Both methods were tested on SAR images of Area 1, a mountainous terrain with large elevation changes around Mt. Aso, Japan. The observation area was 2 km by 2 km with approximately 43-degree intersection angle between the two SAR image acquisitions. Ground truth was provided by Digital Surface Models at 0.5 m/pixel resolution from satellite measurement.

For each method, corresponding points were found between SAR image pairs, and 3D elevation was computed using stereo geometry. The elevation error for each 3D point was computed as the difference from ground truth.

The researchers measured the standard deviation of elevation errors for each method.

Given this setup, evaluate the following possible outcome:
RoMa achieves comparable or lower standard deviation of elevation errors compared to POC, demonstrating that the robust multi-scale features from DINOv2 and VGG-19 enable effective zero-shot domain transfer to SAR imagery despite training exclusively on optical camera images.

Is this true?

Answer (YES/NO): NO